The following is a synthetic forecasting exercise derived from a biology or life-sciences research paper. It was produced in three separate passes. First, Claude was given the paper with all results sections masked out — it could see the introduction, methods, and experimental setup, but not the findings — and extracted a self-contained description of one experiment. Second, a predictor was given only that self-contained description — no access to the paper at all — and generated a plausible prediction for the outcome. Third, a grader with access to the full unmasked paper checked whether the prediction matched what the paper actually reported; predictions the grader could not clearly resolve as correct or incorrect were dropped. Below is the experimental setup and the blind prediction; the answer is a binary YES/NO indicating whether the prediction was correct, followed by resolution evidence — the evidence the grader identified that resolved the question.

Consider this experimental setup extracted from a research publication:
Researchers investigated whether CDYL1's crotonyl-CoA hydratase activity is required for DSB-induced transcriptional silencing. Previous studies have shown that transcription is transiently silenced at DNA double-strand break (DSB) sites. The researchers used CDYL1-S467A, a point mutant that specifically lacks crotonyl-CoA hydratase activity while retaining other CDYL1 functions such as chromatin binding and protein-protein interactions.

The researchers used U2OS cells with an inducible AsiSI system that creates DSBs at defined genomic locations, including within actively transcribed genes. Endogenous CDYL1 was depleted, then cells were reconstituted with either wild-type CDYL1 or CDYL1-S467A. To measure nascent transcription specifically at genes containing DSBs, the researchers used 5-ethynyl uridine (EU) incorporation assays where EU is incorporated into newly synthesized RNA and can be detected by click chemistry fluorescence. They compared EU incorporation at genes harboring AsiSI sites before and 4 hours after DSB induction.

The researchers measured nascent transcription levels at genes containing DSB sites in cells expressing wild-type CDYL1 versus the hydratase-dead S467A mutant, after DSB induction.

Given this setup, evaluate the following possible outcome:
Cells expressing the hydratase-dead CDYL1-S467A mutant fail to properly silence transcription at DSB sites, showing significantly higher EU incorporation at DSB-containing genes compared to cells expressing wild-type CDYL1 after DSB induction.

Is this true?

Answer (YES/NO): YES